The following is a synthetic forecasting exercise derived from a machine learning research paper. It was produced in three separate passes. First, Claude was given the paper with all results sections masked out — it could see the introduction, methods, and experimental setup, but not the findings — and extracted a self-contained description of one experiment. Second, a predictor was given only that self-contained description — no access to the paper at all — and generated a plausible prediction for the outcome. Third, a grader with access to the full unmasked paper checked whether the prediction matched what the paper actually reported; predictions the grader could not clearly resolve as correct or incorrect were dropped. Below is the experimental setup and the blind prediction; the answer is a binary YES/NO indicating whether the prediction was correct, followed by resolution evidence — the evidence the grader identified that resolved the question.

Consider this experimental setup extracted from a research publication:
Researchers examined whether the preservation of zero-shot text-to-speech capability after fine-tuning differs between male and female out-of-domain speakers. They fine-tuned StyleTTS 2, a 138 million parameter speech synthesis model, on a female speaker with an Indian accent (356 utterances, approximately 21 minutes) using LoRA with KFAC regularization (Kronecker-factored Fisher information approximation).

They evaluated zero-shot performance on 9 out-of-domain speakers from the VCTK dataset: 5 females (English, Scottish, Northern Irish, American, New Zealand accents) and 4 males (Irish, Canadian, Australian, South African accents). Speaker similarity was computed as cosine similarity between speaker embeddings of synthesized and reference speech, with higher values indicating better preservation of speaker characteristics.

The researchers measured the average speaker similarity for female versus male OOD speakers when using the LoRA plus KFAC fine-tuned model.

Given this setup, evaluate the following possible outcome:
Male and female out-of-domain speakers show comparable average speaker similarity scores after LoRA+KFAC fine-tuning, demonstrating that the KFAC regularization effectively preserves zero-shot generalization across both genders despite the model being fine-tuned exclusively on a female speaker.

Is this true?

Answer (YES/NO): NO